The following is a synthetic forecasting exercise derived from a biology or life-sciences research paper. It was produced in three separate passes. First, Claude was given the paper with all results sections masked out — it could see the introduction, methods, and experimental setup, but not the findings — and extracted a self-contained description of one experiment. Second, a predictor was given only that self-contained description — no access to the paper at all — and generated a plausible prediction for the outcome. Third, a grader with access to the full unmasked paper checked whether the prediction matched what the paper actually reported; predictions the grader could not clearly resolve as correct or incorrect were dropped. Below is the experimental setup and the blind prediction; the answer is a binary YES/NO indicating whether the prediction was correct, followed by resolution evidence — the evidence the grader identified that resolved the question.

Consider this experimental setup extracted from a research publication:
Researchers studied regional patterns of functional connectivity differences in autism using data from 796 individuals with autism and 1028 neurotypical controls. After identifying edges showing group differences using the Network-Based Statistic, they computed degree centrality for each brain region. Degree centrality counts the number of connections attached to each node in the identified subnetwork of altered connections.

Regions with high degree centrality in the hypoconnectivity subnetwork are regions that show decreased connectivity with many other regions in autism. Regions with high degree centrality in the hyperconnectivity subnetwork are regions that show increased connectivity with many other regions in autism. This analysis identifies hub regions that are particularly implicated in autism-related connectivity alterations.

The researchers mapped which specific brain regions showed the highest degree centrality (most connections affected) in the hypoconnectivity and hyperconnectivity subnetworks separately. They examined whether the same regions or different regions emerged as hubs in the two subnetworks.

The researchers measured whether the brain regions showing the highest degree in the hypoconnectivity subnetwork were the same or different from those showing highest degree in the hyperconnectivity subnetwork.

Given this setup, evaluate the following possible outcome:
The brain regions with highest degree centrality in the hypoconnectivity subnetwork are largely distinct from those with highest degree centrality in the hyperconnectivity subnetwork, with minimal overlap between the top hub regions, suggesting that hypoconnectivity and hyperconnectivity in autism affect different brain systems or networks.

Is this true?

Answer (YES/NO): YES